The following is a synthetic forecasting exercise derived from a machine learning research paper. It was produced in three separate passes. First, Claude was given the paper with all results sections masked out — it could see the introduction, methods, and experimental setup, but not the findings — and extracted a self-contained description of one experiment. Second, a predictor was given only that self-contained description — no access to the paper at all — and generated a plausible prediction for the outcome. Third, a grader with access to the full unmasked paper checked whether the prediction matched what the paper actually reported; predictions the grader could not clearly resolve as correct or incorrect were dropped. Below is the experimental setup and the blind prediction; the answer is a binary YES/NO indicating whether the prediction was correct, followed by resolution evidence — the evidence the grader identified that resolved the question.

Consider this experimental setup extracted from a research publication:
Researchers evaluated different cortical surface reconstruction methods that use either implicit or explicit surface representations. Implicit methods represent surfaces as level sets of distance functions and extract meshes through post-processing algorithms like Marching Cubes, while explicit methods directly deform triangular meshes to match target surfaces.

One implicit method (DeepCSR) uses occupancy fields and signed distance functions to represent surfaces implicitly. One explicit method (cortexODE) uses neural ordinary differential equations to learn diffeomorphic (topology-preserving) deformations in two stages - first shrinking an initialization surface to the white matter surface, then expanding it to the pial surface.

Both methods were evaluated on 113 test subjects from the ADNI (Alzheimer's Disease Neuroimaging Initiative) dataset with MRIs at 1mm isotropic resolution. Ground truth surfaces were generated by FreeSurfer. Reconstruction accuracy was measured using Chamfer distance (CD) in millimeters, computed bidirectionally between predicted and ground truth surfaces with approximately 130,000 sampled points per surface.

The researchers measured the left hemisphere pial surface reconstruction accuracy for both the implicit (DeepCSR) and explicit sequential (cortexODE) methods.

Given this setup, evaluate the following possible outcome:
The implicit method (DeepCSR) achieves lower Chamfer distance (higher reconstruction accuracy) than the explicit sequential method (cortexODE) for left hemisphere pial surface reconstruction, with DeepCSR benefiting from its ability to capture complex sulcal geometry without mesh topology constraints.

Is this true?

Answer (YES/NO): NO